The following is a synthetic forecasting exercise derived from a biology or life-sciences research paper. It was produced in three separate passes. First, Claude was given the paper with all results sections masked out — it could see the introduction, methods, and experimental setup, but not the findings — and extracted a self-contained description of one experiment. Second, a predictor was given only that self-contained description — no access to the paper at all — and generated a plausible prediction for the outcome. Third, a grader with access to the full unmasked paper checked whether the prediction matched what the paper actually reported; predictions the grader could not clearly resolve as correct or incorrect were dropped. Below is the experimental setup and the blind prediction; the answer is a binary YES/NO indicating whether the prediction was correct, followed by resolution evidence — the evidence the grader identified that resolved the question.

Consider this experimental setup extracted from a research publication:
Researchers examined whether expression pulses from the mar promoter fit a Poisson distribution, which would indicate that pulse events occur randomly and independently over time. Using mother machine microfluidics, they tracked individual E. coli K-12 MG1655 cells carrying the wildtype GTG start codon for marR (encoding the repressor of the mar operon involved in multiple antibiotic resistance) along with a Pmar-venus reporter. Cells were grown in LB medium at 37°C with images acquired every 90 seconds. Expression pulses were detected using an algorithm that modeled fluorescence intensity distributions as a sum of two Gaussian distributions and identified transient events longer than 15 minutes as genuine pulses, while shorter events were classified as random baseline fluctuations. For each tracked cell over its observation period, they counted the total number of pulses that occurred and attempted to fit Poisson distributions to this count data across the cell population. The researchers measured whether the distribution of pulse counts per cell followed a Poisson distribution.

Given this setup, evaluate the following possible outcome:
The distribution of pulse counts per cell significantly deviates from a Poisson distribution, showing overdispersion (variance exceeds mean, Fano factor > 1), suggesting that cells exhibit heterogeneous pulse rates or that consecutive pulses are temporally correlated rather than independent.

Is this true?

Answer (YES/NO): NO